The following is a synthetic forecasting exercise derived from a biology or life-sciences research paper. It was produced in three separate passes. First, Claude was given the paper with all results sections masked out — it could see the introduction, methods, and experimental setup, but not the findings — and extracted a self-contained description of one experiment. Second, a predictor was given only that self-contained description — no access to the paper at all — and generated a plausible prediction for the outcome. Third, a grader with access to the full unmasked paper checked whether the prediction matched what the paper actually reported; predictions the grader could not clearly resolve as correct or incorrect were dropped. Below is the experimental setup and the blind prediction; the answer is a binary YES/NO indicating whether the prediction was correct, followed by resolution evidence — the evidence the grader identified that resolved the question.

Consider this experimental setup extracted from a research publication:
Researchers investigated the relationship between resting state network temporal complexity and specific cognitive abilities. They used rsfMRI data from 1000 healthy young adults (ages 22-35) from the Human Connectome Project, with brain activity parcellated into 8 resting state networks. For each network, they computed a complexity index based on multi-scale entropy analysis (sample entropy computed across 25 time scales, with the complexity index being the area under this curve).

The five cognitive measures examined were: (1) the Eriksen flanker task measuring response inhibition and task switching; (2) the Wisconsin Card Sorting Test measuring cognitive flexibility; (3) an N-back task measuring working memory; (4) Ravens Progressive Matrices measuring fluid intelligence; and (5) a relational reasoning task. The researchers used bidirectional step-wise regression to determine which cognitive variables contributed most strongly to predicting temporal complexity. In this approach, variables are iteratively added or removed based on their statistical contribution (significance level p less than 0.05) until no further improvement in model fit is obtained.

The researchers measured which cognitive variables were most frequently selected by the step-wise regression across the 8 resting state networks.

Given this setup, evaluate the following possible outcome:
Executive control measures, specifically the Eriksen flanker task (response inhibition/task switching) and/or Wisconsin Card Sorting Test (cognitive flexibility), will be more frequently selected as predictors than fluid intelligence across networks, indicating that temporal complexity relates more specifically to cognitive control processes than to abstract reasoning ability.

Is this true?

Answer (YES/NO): NO